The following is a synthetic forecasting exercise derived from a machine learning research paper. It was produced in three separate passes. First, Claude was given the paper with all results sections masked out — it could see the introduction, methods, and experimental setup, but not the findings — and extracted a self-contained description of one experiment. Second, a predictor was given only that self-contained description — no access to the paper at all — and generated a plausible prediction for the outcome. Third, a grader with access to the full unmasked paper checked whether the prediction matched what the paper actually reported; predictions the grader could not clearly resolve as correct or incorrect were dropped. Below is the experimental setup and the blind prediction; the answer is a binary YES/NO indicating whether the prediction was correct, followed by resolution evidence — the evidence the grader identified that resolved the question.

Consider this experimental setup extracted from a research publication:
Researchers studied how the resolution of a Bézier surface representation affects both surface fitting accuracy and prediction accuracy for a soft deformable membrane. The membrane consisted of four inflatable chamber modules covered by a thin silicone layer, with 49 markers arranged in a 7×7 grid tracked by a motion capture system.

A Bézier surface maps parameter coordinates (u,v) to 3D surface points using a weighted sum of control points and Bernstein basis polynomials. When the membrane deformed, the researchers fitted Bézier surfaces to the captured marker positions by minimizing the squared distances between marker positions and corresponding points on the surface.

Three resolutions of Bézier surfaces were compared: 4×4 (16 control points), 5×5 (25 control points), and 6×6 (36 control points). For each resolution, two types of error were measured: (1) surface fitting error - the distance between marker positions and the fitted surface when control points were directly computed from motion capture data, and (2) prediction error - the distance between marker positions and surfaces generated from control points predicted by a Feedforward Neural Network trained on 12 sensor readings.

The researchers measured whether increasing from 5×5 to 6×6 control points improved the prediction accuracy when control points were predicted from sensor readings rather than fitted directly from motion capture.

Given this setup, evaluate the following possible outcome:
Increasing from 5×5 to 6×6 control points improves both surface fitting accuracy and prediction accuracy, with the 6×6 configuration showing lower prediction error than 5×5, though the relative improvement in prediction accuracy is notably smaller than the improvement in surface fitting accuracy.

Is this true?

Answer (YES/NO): NO